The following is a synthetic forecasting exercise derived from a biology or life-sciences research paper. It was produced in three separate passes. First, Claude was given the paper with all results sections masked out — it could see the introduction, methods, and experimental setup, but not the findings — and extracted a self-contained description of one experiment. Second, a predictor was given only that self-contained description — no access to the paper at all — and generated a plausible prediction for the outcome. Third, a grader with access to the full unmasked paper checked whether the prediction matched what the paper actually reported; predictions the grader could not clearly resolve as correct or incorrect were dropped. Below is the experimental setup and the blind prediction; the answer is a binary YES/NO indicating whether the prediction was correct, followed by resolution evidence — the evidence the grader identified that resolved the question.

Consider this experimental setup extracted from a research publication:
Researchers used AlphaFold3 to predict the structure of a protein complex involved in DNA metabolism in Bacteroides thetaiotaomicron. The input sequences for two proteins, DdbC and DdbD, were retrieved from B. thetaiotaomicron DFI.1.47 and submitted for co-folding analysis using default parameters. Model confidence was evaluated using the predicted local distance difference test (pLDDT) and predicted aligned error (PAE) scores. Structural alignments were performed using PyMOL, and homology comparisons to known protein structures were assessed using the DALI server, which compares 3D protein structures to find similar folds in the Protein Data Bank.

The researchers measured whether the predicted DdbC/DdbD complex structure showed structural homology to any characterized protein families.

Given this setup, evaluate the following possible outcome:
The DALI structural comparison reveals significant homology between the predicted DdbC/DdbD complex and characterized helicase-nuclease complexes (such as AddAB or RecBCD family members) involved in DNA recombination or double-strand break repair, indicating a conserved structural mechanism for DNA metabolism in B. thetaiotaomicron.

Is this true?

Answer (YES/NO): NO